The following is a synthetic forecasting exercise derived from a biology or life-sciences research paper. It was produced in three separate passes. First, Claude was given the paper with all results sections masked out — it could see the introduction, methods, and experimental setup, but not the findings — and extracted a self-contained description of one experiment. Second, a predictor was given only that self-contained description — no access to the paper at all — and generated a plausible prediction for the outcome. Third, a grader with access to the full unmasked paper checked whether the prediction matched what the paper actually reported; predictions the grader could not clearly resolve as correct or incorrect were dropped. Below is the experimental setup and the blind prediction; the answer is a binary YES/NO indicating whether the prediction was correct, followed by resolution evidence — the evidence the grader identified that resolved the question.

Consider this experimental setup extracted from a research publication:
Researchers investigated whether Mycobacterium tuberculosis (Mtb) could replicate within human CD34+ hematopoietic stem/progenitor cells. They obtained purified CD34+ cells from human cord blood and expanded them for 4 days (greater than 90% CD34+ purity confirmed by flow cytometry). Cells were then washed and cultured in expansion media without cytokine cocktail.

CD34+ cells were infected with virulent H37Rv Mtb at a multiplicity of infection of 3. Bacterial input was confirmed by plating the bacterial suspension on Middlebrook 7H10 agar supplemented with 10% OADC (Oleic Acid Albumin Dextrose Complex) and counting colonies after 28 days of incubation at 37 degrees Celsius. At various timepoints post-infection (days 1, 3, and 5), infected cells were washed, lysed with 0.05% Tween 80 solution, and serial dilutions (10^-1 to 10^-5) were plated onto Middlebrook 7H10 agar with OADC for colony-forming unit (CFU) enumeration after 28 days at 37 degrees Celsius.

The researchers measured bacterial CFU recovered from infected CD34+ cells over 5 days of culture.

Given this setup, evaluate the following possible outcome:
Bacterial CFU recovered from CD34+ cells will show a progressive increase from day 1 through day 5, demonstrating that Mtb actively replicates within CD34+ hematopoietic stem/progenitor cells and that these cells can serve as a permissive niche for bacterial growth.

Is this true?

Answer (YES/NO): YES